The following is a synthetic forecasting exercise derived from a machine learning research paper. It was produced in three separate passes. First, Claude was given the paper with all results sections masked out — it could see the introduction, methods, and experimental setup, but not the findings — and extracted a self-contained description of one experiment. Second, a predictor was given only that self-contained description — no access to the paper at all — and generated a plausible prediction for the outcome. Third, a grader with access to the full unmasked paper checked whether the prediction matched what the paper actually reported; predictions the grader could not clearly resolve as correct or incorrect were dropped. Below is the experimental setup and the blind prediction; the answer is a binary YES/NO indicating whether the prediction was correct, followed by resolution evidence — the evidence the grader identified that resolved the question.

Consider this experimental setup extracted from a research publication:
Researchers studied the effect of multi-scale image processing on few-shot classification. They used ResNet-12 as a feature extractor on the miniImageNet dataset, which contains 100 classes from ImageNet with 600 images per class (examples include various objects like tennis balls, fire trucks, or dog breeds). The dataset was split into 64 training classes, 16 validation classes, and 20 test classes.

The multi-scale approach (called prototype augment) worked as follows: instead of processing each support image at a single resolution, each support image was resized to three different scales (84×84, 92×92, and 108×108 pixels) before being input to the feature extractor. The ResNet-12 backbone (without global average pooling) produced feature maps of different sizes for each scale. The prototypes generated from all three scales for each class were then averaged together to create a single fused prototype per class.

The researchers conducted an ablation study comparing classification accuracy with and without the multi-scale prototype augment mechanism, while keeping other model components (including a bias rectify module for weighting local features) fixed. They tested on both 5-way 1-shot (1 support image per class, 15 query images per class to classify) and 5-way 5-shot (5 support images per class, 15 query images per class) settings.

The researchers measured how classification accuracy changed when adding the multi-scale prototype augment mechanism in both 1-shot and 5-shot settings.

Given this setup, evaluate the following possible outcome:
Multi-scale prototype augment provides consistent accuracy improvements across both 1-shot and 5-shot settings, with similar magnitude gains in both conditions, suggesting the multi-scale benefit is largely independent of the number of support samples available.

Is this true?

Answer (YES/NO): NO